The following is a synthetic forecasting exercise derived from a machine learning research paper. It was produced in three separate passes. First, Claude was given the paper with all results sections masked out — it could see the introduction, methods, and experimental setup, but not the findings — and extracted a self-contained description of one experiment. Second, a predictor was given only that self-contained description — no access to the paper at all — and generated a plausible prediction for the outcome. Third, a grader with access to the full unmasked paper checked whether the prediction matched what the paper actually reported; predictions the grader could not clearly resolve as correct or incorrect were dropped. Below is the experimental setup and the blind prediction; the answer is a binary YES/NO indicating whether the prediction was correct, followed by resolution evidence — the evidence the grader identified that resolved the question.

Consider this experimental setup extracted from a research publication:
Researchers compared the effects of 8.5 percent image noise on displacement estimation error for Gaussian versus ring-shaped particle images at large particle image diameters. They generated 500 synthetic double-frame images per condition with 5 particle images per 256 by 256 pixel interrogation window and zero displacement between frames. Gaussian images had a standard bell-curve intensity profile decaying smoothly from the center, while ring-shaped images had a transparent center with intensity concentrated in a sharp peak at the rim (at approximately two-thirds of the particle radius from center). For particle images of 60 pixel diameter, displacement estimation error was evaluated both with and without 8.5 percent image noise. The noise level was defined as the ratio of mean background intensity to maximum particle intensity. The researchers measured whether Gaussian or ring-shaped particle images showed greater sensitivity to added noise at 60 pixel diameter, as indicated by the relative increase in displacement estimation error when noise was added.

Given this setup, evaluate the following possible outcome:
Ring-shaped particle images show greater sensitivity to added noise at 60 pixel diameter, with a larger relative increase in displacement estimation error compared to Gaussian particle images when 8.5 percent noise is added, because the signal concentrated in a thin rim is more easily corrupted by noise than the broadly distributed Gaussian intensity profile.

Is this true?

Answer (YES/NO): NO